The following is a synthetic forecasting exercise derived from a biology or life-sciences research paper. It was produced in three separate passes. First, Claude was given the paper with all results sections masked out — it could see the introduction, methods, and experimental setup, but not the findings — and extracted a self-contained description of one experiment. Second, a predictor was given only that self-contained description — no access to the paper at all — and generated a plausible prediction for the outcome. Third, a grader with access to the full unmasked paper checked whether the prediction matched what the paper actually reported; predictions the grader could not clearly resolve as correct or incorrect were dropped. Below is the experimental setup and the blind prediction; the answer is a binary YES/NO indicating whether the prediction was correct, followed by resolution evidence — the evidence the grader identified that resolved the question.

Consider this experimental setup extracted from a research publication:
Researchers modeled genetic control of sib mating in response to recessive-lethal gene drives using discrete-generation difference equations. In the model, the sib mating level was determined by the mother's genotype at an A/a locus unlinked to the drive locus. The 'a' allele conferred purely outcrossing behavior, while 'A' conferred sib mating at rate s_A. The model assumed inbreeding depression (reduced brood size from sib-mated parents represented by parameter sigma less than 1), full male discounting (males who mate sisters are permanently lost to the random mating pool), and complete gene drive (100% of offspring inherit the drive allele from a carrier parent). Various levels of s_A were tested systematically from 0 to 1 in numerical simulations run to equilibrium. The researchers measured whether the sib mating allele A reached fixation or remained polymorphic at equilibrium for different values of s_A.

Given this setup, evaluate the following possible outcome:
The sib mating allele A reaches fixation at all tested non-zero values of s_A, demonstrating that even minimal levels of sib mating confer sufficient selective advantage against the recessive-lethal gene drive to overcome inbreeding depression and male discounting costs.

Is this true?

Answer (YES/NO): NO